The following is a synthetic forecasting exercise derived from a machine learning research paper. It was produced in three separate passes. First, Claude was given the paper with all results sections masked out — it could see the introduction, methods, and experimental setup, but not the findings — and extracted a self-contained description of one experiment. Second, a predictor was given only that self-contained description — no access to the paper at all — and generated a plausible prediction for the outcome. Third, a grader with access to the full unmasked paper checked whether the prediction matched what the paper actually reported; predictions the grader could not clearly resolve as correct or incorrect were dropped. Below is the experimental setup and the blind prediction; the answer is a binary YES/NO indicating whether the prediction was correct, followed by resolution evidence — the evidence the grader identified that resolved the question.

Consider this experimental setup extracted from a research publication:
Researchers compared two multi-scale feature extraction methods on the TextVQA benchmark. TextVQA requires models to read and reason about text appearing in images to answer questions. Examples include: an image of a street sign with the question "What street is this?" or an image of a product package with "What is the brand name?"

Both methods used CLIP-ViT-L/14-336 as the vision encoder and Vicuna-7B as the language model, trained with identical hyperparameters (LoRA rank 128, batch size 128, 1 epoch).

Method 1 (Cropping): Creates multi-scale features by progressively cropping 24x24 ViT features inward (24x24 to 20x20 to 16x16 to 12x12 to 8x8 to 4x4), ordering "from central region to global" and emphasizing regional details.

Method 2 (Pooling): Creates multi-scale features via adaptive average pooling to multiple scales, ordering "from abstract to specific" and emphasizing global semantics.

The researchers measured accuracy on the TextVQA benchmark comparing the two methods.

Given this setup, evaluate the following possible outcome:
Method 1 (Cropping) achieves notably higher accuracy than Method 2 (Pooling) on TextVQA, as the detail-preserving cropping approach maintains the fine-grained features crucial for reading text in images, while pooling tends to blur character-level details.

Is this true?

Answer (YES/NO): NO